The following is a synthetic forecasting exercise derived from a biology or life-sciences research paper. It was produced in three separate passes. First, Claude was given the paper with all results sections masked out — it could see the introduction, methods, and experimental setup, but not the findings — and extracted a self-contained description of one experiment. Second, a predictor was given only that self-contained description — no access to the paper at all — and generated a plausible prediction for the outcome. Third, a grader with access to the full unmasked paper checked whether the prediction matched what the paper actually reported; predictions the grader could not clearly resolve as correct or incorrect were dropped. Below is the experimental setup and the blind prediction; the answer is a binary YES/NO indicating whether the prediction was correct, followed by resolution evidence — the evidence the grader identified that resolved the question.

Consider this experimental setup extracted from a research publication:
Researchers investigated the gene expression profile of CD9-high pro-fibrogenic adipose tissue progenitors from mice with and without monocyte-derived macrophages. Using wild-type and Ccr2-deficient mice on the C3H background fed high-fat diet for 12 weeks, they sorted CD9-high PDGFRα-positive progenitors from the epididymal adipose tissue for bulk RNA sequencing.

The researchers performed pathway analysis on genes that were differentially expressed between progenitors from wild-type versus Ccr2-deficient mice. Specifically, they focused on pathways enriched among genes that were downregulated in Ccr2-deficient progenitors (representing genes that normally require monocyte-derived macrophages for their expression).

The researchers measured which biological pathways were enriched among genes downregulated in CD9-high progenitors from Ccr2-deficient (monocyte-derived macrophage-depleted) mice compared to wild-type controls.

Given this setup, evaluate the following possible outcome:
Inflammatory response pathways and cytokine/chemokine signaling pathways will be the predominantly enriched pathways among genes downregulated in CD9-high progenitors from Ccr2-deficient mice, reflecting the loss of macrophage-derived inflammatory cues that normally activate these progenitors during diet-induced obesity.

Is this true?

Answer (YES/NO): NO